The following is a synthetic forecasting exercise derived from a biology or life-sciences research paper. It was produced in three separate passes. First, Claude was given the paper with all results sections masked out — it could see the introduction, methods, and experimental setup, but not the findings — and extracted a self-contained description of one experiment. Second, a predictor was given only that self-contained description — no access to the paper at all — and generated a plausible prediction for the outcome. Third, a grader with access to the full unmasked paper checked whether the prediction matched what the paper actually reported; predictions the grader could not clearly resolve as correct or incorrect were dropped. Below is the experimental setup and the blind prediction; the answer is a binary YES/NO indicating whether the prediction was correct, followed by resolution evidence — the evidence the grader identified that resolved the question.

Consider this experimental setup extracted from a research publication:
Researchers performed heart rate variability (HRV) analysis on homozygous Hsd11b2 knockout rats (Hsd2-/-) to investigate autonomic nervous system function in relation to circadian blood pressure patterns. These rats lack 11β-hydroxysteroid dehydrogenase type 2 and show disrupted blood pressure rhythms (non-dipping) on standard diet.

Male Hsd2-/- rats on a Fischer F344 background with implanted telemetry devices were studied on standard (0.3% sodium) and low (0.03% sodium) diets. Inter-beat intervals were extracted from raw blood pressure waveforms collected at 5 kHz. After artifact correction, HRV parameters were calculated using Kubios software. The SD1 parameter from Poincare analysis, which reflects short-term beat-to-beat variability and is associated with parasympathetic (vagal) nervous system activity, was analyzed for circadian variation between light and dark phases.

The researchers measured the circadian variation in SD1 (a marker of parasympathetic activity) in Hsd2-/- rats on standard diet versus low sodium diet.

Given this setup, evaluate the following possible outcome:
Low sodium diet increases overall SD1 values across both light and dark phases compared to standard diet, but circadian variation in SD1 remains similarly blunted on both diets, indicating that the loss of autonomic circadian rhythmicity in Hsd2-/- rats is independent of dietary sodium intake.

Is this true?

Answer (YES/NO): NO